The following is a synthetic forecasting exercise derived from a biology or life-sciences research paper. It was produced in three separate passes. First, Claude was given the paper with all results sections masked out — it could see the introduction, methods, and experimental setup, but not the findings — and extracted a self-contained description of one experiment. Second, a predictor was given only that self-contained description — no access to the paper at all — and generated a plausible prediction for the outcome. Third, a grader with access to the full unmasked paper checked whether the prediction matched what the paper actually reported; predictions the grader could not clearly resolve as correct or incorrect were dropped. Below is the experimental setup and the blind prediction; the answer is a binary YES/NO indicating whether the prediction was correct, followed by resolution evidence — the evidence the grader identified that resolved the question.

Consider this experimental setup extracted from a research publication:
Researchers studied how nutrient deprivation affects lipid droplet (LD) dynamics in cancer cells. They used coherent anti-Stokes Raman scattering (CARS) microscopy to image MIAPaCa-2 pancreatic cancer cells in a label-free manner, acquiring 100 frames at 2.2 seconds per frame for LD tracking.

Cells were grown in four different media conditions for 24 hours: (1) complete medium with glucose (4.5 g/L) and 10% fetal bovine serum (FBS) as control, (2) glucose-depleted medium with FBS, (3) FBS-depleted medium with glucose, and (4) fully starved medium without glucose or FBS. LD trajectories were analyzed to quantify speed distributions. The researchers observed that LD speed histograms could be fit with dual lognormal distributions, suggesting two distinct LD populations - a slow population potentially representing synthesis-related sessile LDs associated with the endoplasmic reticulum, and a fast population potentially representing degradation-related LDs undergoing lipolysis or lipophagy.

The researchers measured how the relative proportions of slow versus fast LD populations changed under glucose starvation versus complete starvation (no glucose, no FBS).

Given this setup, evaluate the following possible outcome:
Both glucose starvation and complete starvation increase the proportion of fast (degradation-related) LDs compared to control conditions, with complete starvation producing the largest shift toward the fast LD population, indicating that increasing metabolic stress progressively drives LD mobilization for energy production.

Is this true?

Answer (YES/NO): NO